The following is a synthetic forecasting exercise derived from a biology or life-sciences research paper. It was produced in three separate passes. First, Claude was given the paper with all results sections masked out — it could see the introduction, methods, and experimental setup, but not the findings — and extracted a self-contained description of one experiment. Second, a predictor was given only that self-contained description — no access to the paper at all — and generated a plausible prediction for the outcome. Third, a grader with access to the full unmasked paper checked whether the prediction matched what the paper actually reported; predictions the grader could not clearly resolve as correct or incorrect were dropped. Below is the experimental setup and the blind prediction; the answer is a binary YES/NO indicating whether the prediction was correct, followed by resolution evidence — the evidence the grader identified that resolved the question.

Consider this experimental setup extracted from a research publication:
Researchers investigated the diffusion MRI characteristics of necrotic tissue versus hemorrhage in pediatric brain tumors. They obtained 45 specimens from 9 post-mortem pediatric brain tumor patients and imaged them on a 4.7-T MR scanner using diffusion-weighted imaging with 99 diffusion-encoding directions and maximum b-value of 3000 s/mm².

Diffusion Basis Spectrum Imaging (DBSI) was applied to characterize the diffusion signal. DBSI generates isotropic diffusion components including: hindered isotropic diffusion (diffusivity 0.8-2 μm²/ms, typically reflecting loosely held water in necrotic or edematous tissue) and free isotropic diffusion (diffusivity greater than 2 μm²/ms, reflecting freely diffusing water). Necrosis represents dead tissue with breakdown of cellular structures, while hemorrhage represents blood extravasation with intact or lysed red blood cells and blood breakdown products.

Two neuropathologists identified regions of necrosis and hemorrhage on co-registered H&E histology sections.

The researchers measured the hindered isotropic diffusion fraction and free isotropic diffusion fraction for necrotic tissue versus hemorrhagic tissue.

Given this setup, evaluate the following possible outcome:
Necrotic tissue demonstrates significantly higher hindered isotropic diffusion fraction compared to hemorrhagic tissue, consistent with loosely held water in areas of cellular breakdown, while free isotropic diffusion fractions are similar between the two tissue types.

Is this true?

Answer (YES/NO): NO